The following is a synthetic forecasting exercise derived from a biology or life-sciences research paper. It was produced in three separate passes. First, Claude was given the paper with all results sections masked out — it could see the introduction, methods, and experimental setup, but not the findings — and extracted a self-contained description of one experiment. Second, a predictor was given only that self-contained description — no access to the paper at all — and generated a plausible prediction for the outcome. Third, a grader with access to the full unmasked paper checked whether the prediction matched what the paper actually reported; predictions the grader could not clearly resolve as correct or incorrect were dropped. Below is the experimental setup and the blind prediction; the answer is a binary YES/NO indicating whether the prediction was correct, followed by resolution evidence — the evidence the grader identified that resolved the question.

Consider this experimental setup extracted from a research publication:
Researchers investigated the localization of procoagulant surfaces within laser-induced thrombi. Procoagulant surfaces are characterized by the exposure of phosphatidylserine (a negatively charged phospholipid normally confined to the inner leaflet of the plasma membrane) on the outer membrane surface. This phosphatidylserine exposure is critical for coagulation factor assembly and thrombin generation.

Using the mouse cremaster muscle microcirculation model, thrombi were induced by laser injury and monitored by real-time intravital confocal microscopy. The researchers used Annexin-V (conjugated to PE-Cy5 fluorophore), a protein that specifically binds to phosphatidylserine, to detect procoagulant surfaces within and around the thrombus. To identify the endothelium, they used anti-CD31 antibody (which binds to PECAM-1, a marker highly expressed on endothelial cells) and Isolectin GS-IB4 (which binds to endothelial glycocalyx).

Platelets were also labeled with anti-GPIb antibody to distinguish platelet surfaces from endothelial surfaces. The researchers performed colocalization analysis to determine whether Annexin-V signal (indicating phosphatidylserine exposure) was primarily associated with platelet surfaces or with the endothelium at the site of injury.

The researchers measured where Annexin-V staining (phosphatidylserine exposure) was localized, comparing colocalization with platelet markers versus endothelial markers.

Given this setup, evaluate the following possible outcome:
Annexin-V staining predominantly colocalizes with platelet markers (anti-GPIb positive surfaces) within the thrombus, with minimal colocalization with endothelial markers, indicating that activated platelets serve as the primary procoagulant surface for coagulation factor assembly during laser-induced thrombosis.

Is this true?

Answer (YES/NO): NO